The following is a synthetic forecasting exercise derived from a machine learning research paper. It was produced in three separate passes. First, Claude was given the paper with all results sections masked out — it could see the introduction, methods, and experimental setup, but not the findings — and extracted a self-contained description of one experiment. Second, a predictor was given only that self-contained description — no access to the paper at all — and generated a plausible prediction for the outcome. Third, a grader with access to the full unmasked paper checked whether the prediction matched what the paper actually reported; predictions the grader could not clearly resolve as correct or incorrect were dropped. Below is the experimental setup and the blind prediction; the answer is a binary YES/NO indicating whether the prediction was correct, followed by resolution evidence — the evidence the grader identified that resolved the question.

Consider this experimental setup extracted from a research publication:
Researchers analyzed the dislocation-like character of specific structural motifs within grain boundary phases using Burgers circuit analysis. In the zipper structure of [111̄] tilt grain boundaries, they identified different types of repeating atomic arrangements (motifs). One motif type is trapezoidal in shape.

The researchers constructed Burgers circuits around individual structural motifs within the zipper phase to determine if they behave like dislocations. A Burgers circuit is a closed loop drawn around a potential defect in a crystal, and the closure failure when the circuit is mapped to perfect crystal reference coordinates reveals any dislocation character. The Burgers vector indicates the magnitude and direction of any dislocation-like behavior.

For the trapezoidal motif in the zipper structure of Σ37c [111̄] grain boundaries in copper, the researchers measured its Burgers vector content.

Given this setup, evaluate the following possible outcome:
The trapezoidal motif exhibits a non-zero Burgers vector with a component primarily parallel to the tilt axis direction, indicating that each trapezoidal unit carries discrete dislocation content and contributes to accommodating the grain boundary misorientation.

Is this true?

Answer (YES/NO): NO